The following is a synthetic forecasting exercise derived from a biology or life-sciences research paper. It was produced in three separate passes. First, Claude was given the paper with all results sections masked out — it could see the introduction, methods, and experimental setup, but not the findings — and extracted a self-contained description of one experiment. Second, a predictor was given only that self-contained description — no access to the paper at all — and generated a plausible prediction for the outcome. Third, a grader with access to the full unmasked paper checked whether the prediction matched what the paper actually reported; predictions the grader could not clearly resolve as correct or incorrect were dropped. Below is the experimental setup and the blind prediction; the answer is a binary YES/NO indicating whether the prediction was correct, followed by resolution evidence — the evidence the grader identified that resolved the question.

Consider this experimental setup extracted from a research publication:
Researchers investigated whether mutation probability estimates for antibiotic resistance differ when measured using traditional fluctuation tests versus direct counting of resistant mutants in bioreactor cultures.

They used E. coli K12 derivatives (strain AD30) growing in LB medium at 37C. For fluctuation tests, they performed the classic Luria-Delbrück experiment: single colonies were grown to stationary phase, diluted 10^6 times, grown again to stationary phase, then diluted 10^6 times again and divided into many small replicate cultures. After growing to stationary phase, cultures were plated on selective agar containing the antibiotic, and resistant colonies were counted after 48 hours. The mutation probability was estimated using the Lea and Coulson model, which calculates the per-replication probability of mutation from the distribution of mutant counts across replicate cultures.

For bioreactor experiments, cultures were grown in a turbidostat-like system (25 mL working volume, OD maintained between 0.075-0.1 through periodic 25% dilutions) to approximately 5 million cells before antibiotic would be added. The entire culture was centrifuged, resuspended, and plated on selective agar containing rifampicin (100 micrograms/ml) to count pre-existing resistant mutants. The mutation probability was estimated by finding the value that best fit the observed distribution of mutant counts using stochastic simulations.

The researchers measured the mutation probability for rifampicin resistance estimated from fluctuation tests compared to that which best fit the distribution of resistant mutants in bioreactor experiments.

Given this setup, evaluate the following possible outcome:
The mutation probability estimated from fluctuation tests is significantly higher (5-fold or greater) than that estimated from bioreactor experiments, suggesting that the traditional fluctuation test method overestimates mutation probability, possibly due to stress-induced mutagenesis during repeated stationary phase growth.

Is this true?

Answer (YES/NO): NO